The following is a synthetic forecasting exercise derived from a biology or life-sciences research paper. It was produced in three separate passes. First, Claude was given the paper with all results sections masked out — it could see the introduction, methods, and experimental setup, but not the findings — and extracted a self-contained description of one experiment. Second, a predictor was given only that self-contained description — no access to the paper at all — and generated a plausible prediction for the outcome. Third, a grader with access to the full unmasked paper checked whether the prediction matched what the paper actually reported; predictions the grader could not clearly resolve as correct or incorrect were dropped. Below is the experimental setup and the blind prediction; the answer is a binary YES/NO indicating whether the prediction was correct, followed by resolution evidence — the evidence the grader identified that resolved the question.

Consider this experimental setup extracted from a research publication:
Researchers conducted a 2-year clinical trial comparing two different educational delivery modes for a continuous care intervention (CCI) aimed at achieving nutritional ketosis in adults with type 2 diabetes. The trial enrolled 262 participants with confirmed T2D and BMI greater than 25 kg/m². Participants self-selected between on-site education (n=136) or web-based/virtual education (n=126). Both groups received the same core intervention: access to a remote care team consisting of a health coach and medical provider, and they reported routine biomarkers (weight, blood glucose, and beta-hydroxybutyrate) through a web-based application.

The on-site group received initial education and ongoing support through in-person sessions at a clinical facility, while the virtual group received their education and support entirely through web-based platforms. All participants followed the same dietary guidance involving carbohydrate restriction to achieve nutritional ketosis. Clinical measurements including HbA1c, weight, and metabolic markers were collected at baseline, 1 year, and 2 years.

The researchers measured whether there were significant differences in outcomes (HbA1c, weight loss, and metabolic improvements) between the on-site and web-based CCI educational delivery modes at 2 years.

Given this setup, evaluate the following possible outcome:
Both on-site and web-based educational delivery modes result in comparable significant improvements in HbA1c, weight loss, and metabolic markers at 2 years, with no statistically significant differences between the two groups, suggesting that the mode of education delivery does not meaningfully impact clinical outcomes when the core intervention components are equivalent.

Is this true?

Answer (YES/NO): YES